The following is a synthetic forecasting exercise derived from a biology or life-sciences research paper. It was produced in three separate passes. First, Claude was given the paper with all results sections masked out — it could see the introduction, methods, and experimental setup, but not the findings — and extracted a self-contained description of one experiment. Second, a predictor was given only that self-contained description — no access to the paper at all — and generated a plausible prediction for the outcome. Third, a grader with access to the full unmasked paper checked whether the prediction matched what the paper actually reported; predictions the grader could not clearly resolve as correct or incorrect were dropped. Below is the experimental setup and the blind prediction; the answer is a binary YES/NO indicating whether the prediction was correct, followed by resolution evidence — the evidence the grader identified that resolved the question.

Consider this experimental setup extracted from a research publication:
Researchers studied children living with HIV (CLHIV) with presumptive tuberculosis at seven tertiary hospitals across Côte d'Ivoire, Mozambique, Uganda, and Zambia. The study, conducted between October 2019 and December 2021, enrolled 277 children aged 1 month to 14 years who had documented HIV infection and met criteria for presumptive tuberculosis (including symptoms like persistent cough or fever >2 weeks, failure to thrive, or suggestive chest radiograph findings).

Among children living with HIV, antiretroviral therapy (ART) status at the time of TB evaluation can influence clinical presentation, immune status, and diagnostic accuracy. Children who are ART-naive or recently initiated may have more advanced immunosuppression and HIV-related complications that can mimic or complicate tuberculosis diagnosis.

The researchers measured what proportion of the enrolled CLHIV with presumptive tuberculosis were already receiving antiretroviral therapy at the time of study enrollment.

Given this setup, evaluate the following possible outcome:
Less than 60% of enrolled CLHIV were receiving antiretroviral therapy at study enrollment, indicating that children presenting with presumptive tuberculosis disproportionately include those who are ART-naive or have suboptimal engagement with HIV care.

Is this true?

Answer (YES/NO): NO